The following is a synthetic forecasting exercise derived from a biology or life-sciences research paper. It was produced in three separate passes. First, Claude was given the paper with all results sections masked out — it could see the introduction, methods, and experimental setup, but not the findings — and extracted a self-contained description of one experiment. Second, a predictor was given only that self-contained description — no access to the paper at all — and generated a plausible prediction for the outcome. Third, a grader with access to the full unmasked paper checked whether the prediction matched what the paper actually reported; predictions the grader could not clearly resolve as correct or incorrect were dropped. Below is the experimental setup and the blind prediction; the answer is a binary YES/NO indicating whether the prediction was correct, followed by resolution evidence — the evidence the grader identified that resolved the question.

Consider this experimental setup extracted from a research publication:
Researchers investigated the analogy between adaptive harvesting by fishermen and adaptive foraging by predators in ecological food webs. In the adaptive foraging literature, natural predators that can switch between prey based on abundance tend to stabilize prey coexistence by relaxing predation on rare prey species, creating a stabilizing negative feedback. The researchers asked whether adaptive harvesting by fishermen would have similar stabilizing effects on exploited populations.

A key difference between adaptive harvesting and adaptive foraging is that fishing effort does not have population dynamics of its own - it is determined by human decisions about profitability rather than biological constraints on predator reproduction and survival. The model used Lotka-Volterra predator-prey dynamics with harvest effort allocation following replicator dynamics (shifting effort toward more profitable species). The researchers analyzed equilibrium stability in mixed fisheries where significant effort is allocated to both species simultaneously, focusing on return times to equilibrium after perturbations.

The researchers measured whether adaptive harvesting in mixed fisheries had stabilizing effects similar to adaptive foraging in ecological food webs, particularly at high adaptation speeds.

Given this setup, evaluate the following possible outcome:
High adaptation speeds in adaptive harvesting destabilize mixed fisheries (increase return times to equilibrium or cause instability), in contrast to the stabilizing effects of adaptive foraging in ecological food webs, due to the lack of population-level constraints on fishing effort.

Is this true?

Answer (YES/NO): YES